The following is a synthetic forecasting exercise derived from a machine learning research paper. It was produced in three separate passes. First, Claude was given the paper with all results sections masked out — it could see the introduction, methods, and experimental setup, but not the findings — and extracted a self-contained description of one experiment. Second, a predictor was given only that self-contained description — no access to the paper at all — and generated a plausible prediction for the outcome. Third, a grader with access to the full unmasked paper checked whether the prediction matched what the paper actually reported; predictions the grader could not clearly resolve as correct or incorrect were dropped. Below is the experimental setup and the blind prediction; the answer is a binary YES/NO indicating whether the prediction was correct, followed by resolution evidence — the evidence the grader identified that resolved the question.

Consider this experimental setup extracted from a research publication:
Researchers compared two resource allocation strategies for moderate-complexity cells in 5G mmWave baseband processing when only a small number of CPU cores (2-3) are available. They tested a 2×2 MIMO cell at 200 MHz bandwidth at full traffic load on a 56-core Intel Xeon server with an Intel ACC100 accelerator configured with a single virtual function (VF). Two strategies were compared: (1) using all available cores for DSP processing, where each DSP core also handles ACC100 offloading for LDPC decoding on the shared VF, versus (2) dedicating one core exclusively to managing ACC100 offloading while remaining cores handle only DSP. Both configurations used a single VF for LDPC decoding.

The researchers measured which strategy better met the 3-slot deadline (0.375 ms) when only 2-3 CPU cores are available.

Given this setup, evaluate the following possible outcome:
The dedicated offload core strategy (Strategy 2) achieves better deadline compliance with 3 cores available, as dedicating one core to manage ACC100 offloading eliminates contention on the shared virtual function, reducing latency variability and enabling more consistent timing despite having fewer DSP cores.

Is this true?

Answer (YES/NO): NO